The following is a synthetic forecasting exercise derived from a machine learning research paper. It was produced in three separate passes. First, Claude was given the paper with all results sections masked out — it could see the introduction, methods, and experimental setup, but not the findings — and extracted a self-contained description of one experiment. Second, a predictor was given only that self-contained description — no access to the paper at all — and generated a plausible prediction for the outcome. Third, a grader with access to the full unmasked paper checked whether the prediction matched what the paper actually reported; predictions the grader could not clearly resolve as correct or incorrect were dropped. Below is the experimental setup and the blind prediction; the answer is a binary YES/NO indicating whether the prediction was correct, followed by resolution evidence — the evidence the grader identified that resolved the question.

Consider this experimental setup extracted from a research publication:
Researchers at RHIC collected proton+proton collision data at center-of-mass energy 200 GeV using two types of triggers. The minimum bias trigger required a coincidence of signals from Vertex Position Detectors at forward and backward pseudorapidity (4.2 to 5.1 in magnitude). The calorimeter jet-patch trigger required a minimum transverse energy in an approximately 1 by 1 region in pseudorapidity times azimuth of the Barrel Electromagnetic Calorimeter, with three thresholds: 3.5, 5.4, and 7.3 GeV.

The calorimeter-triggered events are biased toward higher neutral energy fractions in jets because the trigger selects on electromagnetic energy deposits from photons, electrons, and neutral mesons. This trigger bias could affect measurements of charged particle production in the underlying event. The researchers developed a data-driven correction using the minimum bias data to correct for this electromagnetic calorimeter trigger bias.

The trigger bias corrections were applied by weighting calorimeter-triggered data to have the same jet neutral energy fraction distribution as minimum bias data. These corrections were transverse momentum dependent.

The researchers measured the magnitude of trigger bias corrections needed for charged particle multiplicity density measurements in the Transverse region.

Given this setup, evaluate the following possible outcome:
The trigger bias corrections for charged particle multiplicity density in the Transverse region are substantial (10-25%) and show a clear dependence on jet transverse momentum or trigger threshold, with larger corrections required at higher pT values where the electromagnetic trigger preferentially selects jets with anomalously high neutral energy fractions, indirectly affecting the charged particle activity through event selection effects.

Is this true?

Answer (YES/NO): NO